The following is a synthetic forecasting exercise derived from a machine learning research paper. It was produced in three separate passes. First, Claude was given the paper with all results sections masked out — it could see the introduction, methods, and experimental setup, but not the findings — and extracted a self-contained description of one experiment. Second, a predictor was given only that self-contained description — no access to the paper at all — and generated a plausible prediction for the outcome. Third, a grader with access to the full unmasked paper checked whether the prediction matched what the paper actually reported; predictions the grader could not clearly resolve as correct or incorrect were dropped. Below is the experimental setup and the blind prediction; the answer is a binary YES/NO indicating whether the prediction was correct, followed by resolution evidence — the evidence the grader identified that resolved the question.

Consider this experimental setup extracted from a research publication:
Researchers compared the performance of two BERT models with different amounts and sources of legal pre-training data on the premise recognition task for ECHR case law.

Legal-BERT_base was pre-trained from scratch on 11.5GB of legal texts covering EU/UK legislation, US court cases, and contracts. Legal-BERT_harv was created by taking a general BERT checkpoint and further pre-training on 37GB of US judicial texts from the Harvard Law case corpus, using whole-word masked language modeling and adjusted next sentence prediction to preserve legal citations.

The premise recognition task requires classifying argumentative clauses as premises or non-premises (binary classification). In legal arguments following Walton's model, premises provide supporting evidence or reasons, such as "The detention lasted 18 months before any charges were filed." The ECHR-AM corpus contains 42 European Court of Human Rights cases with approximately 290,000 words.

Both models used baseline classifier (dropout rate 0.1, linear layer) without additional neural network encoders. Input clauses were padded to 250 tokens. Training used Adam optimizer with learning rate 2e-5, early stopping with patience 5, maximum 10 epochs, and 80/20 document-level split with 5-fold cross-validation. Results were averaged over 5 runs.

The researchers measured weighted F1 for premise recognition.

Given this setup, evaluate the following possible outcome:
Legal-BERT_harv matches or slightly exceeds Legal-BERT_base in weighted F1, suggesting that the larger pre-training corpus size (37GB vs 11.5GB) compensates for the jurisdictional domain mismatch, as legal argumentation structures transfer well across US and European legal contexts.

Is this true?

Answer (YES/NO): YES